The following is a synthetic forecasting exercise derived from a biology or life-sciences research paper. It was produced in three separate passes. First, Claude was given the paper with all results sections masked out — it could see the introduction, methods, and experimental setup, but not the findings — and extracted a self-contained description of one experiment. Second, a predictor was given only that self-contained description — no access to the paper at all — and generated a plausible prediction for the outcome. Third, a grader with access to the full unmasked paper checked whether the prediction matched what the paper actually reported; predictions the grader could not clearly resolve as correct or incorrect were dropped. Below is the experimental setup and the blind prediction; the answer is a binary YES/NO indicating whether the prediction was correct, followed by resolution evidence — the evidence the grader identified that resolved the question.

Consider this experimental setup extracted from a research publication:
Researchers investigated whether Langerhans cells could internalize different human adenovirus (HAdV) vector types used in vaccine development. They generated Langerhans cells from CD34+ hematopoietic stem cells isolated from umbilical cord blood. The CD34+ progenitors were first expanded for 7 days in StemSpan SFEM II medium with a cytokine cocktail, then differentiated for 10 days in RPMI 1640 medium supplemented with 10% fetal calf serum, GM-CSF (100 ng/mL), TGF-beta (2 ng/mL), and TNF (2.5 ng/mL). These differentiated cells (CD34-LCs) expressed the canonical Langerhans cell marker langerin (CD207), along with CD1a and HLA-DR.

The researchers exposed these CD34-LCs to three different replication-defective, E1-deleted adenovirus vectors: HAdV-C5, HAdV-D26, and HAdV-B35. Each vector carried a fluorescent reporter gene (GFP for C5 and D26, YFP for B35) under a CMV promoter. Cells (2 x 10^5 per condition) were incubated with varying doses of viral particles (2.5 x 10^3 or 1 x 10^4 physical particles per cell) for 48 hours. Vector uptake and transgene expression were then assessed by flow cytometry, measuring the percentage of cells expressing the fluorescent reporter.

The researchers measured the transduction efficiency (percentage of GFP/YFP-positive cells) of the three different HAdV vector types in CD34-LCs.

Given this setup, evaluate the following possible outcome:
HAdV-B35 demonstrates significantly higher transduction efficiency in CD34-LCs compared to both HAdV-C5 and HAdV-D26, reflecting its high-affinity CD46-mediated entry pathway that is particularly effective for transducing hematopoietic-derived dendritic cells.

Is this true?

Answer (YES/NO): YES